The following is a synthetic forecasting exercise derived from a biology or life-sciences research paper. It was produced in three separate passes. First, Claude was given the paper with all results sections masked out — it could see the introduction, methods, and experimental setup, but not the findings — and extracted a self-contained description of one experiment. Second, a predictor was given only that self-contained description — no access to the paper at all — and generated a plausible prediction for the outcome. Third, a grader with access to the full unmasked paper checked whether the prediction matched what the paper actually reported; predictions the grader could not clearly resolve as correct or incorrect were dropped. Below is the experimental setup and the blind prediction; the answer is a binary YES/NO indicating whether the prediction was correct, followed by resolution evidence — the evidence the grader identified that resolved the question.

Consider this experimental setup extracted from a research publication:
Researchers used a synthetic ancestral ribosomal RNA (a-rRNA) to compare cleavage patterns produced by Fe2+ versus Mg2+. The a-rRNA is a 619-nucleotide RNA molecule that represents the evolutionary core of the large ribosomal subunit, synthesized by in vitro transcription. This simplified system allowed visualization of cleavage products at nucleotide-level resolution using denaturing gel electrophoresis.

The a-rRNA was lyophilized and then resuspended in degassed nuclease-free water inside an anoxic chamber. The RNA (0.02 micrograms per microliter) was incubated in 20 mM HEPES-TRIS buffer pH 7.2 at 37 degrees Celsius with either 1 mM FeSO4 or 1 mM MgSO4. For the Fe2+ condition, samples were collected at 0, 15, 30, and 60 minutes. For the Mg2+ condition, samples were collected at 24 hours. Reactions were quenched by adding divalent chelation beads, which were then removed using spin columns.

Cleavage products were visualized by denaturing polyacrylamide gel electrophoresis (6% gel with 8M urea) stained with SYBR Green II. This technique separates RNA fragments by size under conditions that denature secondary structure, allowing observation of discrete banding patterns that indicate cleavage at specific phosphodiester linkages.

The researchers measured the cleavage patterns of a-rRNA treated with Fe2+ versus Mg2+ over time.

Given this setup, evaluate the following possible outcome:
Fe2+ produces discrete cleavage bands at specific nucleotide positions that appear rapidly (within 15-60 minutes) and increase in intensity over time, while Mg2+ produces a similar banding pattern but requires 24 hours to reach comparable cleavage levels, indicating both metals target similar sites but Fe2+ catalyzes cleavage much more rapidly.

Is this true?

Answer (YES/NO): YES